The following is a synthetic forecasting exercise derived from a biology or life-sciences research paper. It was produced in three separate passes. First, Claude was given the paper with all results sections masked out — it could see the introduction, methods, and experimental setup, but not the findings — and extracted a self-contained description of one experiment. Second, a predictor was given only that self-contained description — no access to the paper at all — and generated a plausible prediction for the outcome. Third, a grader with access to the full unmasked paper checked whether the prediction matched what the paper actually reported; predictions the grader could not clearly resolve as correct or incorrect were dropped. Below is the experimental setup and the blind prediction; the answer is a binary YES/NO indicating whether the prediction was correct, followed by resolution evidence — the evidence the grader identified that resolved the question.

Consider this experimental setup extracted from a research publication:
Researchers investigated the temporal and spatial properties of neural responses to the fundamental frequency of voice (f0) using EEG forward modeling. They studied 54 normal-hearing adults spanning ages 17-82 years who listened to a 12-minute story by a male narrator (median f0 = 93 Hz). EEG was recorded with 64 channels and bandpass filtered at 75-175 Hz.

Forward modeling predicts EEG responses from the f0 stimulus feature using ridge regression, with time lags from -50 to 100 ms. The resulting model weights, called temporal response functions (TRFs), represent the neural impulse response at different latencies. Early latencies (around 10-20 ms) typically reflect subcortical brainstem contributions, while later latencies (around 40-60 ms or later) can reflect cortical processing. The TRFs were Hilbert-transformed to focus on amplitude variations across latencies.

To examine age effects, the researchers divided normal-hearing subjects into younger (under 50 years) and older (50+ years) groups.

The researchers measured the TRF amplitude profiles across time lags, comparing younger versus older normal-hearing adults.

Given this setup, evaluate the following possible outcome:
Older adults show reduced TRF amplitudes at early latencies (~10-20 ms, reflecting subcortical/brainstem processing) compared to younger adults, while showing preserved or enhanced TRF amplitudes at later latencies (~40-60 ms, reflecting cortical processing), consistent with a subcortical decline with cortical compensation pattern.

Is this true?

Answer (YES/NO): NO